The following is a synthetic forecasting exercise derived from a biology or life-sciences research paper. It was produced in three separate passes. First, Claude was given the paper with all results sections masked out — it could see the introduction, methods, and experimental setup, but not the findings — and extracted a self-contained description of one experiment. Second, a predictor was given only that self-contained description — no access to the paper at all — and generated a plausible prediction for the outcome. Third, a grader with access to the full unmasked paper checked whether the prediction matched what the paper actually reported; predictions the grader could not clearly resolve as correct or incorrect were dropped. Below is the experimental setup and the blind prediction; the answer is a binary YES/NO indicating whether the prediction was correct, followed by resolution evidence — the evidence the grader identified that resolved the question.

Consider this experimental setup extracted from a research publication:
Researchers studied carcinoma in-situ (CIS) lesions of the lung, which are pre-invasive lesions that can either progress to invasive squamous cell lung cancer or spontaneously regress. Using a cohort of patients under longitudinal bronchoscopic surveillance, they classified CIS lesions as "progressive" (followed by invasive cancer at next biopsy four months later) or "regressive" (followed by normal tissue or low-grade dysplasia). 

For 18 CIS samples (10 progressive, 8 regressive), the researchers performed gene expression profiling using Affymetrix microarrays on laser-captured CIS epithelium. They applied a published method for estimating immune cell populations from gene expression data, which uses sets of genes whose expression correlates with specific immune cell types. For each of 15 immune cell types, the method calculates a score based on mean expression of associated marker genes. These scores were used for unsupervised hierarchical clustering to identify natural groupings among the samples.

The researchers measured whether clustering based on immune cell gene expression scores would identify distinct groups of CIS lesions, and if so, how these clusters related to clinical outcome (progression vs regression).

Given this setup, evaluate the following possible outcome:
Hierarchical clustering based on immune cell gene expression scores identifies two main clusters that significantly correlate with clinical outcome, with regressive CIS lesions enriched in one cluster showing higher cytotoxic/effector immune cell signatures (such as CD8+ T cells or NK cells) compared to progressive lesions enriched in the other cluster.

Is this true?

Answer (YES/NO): YES